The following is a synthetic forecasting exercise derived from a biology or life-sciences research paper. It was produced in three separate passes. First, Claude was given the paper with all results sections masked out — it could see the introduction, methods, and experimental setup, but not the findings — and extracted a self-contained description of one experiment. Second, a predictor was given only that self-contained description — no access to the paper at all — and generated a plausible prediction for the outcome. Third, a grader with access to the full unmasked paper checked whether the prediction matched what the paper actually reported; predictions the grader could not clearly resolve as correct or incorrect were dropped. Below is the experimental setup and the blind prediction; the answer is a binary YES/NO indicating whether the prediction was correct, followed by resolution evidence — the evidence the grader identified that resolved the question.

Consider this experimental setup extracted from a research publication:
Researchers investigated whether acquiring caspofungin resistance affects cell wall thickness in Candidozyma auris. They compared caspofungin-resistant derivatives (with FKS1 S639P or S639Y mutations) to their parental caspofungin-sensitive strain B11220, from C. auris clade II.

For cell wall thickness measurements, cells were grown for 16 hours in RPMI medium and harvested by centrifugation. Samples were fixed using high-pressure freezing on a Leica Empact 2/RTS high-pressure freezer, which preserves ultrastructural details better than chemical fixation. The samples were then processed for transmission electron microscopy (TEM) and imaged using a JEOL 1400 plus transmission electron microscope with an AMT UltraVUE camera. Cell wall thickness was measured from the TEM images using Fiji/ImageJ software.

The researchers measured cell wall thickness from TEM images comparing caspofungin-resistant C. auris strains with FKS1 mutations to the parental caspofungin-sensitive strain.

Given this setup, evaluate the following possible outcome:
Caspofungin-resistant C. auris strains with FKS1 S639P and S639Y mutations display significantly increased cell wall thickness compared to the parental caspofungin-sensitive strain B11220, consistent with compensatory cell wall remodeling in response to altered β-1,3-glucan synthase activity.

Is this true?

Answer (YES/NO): NO